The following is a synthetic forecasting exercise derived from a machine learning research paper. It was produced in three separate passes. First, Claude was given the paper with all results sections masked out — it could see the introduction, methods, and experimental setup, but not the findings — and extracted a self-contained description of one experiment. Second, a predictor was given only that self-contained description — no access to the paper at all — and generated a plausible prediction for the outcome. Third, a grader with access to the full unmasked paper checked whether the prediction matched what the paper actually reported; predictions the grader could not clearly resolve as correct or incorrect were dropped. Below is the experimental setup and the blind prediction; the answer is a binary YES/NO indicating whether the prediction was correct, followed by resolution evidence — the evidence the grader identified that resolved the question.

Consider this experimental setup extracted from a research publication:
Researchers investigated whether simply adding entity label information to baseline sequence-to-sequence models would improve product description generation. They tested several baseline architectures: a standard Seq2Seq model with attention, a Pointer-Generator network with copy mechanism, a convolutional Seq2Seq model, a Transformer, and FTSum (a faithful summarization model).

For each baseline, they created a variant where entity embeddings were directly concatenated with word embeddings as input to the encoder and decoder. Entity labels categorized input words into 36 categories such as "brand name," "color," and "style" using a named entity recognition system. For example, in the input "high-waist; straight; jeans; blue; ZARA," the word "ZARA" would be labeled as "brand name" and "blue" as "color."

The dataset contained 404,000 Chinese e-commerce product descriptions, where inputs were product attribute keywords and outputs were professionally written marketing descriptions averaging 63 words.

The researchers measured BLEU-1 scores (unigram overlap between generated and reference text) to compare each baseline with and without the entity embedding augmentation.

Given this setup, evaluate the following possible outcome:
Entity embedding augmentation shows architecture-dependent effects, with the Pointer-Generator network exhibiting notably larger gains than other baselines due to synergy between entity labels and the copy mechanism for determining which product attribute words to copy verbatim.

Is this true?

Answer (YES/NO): NO